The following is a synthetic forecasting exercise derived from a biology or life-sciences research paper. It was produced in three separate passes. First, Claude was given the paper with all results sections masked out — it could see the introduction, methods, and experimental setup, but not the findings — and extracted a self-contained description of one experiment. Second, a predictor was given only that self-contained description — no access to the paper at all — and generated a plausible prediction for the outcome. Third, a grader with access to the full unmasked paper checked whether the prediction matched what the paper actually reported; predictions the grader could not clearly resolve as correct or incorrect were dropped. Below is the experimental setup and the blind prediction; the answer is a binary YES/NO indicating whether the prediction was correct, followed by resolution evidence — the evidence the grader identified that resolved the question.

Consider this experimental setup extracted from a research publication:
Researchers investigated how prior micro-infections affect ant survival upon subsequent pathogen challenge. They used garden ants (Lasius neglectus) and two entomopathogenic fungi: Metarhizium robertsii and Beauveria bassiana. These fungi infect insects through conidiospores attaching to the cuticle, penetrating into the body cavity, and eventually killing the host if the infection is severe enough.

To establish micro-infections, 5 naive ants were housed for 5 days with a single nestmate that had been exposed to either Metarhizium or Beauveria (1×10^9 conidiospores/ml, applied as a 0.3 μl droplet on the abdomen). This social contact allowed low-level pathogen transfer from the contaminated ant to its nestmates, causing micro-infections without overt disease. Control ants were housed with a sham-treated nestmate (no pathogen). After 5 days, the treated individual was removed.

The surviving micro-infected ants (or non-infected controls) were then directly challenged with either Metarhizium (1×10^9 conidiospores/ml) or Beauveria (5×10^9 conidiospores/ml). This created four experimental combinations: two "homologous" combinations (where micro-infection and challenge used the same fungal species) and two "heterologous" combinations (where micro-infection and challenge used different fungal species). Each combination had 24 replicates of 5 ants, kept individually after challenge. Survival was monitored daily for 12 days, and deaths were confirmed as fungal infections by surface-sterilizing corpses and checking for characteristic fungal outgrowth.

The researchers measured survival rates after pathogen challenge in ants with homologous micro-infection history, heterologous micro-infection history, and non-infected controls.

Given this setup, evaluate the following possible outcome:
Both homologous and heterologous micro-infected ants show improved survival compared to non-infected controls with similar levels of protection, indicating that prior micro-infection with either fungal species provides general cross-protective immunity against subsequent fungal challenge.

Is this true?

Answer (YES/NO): NO